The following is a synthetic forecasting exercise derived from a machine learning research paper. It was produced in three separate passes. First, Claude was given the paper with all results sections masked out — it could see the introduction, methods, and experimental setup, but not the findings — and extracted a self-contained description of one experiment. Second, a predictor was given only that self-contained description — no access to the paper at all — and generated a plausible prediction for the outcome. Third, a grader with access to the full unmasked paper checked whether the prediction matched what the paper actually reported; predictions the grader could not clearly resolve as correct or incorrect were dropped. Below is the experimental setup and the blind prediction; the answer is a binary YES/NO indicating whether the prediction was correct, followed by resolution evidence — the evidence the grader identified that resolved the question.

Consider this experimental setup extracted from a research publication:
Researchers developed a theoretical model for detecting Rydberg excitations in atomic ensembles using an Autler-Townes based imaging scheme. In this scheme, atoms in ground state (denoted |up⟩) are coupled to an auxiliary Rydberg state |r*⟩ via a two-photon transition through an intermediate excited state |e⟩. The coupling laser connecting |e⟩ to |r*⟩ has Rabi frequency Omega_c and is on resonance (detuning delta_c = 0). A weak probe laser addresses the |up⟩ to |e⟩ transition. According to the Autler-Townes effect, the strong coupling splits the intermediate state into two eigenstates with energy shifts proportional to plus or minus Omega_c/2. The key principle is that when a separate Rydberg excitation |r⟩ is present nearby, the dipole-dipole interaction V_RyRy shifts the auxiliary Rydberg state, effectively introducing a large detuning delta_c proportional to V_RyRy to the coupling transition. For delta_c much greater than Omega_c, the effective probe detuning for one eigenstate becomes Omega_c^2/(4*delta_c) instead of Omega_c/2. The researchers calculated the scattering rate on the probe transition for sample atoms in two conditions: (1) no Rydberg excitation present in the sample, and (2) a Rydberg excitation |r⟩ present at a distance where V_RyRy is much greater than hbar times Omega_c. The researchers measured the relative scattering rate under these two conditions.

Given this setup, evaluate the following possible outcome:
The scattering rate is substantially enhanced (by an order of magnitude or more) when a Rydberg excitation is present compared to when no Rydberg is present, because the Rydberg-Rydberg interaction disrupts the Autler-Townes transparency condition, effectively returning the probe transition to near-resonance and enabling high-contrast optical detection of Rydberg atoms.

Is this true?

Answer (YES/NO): YES